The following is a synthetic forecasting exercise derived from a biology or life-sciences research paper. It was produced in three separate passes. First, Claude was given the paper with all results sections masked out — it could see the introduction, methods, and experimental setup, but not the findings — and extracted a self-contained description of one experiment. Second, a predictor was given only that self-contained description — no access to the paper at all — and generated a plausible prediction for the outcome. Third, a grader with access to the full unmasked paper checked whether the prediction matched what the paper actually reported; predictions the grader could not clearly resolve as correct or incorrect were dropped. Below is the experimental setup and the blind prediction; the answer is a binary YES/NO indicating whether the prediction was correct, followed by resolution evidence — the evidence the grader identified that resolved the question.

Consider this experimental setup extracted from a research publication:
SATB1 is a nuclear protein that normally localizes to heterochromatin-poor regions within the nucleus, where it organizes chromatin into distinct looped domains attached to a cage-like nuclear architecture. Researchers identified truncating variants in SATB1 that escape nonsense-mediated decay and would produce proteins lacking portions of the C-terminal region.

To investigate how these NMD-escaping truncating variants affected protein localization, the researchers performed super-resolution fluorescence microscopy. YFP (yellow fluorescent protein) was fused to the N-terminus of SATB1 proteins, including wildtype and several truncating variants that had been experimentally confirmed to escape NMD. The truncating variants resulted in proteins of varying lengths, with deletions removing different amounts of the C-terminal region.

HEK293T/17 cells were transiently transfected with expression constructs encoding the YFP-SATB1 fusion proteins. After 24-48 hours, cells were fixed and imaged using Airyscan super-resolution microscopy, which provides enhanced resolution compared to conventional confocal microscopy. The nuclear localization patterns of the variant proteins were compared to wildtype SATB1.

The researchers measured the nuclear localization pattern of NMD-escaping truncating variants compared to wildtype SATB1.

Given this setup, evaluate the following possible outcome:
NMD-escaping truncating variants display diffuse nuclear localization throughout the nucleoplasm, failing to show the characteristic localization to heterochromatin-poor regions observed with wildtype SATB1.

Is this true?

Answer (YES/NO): NO